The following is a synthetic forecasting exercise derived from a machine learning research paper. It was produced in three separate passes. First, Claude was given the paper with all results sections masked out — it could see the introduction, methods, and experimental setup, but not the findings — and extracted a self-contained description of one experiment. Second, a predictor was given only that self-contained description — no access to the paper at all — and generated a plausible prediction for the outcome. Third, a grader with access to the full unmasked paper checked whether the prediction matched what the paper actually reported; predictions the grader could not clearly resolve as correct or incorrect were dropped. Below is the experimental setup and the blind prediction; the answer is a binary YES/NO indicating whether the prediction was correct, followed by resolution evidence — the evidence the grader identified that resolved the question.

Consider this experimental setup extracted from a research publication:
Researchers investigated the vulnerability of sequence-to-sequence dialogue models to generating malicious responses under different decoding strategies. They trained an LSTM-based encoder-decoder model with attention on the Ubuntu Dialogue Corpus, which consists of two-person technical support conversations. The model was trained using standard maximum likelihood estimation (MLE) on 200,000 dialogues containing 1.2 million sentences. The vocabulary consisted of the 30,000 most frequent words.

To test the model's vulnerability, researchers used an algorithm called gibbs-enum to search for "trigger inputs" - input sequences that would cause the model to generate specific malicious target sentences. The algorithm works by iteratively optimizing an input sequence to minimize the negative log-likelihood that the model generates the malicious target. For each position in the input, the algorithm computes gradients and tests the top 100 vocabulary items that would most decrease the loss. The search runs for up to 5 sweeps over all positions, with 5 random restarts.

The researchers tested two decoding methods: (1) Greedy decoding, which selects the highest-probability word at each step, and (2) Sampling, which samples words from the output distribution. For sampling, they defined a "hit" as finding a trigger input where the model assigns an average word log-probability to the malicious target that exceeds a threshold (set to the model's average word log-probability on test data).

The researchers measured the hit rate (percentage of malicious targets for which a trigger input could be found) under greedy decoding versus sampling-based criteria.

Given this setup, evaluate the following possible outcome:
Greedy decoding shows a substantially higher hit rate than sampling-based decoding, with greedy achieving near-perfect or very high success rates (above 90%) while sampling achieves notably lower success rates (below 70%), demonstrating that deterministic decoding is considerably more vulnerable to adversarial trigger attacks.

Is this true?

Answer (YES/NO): NO